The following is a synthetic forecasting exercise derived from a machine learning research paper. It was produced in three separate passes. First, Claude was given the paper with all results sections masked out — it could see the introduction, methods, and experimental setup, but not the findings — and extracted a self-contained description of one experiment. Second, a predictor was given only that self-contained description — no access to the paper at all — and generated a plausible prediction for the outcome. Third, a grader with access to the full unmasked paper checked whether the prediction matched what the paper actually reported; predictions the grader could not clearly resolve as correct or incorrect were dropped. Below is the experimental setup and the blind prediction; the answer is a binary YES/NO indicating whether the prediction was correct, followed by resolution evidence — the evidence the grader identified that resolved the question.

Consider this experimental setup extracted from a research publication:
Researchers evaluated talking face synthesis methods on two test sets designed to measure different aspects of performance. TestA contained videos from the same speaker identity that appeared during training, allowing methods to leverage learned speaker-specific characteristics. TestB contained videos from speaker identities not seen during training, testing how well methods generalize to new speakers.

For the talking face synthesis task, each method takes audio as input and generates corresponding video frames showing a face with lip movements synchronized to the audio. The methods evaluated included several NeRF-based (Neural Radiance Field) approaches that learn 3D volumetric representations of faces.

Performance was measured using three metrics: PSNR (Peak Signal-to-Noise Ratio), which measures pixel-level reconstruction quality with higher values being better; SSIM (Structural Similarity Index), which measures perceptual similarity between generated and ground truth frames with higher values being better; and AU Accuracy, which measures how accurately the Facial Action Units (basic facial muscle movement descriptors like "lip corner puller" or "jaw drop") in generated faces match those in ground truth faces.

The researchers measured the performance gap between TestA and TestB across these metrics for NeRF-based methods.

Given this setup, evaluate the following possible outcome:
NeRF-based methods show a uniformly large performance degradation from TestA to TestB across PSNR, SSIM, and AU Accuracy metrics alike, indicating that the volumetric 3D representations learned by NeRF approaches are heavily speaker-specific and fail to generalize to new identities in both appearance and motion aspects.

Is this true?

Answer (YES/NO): NO